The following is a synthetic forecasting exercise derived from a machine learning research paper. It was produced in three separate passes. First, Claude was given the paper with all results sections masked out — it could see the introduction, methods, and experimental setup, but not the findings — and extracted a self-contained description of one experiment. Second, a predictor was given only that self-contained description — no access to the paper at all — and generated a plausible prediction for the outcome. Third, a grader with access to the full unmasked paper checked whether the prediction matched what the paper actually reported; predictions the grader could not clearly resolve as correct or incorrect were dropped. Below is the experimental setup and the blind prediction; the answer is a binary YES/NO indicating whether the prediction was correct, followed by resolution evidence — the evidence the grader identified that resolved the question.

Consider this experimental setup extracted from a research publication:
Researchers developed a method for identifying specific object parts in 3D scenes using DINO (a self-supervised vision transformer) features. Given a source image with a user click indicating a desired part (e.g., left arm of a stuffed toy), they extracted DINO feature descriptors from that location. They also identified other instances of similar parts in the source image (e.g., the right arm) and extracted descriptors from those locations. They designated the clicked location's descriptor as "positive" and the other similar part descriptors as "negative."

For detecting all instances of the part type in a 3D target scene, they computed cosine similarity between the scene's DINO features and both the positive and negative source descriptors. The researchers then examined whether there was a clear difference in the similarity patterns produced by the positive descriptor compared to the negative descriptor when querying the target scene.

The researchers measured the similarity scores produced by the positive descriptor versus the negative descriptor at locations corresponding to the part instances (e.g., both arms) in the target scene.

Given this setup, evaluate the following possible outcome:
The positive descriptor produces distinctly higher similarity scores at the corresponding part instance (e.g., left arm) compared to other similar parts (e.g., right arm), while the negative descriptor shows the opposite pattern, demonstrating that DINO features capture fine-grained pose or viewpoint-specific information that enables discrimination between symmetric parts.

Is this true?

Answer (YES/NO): NO